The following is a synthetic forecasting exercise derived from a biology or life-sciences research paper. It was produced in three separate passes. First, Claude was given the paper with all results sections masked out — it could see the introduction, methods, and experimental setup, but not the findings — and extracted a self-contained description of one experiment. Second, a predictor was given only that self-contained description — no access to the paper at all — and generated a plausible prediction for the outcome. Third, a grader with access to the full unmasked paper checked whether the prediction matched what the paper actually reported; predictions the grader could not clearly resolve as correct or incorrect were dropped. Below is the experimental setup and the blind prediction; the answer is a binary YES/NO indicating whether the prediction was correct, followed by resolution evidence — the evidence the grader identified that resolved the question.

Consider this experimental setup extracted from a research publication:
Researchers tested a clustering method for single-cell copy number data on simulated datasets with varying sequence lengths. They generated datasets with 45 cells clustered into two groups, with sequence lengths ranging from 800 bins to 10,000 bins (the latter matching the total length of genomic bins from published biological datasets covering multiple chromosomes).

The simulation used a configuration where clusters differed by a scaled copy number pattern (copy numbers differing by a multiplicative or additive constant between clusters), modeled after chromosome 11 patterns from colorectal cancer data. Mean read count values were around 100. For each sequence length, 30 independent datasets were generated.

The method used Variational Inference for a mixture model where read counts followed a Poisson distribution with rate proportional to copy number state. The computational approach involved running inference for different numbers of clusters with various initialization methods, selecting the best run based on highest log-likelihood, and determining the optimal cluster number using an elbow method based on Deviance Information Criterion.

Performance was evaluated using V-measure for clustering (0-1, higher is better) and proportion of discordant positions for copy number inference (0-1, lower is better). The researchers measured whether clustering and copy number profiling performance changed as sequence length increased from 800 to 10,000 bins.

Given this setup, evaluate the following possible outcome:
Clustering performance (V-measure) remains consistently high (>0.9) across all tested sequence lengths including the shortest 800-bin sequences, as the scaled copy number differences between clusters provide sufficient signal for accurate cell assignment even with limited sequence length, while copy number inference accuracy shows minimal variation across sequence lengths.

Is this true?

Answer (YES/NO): YES